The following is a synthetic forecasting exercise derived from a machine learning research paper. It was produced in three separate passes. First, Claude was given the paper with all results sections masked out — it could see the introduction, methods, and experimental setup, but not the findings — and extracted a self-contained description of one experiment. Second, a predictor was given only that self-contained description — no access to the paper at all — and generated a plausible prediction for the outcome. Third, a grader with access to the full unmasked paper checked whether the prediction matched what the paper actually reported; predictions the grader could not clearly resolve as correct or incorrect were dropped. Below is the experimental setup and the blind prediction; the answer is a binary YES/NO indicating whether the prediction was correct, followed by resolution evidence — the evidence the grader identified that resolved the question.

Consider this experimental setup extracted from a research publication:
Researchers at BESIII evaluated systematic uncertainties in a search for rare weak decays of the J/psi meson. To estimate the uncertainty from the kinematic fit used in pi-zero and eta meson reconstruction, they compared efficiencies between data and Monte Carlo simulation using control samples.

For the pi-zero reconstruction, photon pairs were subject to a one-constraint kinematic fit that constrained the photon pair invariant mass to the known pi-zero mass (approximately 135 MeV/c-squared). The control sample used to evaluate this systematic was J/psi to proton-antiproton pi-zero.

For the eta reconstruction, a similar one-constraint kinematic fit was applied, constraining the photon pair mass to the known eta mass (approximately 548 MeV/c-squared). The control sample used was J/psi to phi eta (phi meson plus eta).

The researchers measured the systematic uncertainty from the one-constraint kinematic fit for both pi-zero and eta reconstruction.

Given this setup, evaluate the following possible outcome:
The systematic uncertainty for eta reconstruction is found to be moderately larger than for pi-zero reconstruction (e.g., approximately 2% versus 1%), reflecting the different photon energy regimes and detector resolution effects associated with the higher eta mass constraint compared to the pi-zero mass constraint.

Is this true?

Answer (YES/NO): NO